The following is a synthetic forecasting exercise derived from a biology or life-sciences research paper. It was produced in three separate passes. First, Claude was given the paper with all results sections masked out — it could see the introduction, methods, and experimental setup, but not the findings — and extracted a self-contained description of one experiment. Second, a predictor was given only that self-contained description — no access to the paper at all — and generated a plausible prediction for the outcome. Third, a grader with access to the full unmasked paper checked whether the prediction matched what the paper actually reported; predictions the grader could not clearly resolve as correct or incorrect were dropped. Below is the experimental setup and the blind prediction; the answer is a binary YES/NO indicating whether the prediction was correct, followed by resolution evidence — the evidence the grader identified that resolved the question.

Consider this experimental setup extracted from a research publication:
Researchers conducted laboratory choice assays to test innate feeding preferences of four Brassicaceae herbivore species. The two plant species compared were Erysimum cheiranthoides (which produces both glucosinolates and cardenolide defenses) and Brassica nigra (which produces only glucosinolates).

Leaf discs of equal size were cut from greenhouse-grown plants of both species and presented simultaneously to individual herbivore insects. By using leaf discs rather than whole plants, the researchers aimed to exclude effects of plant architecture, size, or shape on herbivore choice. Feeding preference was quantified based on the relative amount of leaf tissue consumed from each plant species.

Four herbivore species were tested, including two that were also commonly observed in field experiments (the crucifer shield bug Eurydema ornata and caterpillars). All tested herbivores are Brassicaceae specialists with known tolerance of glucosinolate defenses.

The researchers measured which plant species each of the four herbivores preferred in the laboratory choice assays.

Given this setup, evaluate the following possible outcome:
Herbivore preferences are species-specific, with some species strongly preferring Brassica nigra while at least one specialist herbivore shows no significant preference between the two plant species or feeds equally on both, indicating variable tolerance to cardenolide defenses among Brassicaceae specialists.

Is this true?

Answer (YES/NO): NO